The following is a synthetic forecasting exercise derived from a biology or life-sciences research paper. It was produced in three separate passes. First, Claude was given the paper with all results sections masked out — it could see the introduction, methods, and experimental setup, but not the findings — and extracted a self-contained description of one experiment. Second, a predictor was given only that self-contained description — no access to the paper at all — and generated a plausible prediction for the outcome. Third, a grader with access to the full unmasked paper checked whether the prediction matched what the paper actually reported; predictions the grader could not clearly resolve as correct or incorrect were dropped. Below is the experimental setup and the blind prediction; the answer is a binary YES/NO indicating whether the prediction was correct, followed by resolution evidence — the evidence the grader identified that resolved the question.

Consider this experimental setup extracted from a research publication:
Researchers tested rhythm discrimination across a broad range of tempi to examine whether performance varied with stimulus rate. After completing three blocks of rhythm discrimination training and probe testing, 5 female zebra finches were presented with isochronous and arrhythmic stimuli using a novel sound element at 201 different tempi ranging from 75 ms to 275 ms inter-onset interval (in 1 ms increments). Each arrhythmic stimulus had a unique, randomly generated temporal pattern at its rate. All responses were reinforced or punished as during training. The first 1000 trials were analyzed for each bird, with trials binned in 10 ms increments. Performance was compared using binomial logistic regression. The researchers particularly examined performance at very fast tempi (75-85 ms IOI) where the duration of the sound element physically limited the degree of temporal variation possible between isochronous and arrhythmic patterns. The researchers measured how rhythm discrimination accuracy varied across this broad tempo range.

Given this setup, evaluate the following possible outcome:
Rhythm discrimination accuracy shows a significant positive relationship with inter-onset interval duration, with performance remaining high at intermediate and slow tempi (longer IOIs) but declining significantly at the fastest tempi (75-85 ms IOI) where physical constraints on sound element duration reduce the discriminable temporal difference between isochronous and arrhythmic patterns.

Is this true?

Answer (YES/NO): NO